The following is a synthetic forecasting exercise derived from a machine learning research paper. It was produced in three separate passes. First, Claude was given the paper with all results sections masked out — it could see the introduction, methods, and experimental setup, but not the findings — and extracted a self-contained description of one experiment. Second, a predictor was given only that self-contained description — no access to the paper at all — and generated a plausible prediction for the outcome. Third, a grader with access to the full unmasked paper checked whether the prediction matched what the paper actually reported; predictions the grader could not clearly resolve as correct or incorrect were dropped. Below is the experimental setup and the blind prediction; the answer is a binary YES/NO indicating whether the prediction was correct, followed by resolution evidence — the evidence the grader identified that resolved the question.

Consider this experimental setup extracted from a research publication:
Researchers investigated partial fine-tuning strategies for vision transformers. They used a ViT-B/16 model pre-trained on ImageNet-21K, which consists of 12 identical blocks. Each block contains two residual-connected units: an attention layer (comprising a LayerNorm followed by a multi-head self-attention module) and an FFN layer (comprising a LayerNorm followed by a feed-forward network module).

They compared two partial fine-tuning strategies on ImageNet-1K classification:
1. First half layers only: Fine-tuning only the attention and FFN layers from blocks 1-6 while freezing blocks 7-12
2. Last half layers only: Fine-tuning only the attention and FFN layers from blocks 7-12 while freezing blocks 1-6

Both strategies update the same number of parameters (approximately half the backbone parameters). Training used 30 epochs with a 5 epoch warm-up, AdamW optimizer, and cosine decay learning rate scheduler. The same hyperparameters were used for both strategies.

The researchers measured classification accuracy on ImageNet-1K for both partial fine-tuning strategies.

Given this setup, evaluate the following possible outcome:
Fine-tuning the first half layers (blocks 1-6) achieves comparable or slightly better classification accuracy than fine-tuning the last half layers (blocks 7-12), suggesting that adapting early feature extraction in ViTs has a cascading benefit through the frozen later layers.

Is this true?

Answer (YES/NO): NO